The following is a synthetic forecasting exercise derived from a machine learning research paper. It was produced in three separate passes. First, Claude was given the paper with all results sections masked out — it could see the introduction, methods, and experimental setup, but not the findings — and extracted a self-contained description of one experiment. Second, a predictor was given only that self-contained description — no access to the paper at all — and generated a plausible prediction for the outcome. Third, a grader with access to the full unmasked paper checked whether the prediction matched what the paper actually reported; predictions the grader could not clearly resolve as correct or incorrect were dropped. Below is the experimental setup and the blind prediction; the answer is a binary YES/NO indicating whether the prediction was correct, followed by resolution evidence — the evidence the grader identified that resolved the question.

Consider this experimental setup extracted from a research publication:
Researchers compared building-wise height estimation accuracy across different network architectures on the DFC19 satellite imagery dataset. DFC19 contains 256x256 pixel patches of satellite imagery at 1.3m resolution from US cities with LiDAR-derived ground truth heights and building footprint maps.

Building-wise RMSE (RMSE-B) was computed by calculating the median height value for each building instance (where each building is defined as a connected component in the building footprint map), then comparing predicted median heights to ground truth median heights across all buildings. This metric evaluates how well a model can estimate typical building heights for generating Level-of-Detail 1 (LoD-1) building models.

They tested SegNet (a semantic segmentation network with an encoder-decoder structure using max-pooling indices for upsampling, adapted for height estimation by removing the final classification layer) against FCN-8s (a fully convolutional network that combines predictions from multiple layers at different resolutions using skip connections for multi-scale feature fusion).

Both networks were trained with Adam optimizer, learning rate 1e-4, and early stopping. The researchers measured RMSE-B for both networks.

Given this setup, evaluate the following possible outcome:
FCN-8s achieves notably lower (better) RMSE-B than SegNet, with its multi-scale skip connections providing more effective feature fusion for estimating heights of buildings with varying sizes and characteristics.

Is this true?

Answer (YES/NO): YES